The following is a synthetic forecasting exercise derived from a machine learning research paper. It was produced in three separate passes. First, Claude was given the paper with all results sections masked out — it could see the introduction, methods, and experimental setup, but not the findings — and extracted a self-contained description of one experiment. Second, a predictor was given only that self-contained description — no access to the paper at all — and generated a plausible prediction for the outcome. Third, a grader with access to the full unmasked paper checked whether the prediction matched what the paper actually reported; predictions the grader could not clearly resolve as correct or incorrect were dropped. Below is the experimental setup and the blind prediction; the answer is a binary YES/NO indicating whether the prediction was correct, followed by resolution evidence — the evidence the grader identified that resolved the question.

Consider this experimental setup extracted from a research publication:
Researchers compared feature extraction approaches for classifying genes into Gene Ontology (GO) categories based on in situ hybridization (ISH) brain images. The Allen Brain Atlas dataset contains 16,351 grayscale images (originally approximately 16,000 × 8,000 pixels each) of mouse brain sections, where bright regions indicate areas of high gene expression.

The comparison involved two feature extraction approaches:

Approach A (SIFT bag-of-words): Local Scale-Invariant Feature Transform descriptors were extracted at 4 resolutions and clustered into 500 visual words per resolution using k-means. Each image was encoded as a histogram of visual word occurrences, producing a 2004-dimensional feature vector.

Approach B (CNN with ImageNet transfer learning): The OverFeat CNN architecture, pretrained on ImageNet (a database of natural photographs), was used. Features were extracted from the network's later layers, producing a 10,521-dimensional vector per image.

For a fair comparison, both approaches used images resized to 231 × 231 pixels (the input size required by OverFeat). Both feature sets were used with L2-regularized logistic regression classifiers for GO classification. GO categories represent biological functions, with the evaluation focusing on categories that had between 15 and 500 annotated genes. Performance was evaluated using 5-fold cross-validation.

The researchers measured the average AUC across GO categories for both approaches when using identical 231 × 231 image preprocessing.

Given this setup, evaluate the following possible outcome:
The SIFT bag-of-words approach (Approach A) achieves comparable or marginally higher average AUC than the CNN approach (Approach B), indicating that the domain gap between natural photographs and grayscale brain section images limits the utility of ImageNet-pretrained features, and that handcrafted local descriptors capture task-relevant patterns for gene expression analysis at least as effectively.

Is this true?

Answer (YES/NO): NO